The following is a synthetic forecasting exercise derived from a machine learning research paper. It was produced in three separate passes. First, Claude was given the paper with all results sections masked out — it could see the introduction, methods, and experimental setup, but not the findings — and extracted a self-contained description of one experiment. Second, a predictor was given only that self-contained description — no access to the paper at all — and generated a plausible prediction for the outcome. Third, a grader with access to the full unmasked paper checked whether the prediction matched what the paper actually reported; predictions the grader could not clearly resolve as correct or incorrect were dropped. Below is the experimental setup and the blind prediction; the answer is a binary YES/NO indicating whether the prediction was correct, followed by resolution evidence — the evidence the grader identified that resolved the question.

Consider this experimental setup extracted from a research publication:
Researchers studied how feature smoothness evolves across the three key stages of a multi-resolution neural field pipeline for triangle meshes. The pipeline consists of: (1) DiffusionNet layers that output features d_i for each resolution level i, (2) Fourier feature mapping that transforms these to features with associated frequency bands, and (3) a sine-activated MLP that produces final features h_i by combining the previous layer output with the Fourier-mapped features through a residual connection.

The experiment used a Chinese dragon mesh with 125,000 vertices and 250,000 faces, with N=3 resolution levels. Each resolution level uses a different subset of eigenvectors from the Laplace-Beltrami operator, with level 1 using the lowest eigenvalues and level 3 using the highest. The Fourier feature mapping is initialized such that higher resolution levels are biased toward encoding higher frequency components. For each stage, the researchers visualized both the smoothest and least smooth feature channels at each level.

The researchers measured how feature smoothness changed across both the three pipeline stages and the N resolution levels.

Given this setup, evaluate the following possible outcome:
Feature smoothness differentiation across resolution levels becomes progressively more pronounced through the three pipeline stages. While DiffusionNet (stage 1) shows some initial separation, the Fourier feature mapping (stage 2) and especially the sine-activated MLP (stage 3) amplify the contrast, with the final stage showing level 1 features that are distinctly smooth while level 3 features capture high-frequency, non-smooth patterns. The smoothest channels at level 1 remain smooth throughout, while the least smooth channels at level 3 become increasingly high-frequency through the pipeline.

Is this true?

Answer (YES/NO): NO